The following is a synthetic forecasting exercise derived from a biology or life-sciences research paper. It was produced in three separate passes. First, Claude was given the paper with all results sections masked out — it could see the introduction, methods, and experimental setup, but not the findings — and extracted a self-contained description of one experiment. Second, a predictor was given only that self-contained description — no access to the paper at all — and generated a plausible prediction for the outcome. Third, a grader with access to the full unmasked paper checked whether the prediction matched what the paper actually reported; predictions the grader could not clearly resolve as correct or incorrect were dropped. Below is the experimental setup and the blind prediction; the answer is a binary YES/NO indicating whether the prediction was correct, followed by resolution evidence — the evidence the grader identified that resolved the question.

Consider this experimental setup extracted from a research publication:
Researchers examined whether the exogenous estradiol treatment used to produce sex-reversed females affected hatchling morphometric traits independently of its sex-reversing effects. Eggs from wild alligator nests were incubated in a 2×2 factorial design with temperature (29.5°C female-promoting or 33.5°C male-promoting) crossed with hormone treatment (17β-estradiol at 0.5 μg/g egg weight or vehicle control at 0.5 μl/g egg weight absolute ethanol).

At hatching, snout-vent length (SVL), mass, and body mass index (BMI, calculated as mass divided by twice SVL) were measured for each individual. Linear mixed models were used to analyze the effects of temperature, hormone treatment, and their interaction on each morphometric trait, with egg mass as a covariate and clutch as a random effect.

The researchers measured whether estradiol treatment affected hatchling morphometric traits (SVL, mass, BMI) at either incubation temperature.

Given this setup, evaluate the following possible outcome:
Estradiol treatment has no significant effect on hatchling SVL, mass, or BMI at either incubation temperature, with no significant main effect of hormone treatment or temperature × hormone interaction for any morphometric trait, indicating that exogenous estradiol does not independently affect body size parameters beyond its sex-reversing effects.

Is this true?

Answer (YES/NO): NO